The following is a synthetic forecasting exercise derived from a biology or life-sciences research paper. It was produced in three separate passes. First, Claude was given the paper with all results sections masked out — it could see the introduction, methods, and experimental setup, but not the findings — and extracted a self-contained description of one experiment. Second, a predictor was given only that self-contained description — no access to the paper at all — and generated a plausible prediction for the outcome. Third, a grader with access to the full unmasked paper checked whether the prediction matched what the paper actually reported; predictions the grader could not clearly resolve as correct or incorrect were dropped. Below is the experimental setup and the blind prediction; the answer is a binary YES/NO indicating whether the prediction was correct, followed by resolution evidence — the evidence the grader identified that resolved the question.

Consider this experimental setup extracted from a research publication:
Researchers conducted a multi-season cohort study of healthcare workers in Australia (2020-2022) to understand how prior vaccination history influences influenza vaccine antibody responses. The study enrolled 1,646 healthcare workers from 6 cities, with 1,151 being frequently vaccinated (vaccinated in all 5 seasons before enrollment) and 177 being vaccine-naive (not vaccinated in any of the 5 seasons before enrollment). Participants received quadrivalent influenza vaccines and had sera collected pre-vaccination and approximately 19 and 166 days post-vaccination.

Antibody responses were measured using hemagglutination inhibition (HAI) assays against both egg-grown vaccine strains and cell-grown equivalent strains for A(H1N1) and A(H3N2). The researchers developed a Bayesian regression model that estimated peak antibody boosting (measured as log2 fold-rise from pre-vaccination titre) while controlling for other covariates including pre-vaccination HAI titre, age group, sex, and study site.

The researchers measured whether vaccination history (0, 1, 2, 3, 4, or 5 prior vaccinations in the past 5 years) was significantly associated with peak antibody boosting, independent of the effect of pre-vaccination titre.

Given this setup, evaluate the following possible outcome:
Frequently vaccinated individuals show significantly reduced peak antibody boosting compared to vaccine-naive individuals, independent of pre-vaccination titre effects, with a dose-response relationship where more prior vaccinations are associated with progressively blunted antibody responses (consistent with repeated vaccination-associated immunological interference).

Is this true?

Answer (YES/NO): YES